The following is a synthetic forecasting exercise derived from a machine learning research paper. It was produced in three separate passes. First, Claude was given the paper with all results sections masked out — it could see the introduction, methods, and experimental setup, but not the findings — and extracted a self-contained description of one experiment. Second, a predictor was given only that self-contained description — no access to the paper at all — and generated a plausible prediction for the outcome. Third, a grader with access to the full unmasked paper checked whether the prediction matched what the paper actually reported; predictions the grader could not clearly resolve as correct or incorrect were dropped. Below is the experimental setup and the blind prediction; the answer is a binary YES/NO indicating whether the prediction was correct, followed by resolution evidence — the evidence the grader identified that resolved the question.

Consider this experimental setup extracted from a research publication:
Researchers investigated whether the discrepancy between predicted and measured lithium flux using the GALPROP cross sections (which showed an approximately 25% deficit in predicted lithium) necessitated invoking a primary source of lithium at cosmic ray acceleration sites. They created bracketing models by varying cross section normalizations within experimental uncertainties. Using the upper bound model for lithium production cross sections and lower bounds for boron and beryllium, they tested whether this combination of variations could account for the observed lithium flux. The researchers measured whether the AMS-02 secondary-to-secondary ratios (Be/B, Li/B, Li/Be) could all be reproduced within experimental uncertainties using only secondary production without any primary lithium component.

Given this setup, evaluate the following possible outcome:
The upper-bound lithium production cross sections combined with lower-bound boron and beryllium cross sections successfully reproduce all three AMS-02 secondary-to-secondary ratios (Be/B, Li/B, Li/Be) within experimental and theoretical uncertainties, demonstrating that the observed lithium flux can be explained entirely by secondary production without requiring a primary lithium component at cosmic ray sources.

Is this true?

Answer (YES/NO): YES